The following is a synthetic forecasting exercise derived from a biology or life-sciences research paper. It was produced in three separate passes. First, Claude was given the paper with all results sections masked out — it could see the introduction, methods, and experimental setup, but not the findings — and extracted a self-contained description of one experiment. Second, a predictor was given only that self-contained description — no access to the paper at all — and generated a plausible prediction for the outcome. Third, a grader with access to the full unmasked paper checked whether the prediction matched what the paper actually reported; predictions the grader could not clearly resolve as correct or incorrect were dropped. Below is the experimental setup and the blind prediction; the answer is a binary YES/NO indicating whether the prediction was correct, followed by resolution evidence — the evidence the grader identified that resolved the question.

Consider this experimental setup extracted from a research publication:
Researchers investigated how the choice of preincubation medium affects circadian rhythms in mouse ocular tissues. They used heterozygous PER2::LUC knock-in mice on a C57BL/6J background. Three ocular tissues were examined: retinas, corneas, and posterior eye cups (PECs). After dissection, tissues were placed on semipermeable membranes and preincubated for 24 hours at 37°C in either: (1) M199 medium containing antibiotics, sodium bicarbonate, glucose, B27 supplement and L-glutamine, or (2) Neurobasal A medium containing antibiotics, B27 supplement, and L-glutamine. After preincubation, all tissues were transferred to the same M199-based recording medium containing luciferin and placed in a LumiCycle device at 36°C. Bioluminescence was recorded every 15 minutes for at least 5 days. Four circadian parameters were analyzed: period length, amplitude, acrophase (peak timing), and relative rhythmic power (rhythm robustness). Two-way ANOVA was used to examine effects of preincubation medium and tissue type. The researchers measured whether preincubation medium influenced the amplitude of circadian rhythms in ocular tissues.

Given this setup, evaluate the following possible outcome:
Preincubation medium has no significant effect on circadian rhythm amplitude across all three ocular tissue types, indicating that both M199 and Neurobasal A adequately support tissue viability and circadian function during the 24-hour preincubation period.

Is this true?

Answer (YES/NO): NO